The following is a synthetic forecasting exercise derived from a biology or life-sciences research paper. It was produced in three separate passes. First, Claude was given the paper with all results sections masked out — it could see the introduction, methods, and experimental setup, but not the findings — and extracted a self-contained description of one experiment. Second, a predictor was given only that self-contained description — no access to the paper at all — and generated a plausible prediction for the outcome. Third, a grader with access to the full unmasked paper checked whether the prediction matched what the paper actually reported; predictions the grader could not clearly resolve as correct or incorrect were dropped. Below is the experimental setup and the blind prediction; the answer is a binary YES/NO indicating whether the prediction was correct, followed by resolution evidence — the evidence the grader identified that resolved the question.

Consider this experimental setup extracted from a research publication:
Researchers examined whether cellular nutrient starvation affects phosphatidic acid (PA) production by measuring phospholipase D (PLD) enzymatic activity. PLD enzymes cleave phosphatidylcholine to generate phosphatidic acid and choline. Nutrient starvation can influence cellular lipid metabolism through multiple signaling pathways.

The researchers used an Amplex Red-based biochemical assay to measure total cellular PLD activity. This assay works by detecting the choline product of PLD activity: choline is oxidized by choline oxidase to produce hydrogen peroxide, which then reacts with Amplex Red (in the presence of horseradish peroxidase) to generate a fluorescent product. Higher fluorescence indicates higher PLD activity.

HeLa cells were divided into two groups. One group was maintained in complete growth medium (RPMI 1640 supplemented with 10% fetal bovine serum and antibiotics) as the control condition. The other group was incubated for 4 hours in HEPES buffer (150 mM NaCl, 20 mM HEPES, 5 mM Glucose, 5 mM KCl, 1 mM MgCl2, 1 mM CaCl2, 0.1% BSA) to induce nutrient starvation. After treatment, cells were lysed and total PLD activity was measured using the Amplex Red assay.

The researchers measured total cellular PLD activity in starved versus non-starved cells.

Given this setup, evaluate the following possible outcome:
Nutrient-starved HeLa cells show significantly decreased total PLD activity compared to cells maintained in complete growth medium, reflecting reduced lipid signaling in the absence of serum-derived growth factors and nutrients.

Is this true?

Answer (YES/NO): NO